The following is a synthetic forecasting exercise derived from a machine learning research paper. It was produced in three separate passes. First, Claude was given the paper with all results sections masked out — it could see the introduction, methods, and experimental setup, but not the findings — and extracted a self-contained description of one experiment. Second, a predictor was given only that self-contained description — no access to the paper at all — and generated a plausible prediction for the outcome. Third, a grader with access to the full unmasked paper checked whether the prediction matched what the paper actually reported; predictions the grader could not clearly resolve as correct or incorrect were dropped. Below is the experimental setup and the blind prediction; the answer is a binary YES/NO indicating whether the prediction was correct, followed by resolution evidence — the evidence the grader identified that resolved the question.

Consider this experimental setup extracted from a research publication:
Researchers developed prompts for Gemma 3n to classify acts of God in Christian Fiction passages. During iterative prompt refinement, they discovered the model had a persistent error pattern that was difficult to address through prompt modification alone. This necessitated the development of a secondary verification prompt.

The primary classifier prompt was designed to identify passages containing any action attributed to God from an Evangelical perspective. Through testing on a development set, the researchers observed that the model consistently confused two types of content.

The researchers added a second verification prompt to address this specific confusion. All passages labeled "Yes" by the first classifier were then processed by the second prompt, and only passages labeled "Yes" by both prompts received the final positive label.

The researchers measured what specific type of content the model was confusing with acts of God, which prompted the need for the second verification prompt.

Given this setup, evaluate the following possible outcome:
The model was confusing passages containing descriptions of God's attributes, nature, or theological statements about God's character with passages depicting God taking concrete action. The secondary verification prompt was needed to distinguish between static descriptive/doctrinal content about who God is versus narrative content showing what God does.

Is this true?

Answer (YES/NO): NO